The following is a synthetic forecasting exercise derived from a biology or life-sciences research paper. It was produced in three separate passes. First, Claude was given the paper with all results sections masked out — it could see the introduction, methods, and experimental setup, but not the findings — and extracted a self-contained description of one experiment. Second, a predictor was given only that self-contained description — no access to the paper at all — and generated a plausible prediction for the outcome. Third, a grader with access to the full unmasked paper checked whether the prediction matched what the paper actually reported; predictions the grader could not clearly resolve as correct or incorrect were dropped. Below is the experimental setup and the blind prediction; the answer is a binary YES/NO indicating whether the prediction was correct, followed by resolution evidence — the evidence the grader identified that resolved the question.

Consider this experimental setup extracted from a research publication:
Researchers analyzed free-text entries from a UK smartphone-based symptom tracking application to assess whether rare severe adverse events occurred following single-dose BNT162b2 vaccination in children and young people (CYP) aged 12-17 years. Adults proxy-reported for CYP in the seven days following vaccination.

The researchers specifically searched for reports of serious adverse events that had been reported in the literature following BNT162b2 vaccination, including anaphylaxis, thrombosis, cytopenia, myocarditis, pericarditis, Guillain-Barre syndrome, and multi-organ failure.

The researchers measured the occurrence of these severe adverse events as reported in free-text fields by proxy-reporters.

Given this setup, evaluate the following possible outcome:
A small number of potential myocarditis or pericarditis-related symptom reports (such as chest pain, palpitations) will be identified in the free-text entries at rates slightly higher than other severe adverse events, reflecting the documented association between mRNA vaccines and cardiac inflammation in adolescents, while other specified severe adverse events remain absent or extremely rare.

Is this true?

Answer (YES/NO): NO